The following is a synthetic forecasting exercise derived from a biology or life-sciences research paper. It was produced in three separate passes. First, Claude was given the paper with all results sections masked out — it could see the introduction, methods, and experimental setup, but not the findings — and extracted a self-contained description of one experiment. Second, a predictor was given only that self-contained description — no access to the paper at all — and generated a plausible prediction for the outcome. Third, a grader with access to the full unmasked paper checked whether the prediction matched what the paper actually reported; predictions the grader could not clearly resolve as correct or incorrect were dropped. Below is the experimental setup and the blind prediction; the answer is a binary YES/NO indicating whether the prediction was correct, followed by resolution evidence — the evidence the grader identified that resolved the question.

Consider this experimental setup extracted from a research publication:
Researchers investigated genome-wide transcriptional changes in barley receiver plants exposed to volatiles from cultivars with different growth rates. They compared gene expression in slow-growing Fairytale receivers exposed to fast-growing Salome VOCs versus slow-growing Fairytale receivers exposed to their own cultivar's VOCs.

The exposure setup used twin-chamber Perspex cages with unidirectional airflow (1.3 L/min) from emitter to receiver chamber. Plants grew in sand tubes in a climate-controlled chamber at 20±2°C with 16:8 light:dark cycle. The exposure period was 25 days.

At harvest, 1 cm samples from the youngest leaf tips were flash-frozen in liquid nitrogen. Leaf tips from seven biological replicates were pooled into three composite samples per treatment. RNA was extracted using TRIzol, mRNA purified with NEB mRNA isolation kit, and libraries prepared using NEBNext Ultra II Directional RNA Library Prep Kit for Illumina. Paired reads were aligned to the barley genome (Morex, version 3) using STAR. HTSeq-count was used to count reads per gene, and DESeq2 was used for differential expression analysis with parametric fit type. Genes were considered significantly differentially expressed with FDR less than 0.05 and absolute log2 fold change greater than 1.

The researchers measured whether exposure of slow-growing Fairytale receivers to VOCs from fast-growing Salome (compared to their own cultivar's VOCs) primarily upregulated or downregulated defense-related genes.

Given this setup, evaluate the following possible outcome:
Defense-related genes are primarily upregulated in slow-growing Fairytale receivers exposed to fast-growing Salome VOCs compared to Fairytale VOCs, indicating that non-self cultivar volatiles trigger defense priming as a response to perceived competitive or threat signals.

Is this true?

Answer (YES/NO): NO